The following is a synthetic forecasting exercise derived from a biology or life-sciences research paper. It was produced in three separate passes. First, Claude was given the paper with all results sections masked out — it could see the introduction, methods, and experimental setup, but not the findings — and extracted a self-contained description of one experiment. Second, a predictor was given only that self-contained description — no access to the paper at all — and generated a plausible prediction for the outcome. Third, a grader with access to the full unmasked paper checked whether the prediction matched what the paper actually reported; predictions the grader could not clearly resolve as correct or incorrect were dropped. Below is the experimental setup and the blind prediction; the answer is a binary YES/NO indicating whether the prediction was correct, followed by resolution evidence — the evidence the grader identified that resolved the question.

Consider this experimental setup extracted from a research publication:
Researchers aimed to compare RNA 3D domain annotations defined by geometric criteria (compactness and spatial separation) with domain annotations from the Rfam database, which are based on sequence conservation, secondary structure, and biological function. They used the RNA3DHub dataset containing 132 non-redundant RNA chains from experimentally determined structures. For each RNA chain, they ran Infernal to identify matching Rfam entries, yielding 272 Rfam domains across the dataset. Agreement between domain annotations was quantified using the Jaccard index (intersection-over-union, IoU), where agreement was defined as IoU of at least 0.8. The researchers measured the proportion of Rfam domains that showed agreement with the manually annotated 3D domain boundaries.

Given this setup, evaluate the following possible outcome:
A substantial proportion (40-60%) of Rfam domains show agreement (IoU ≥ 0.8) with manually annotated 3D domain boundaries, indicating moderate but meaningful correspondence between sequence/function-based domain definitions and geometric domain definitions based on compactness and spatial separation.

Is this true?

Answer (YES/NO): YES